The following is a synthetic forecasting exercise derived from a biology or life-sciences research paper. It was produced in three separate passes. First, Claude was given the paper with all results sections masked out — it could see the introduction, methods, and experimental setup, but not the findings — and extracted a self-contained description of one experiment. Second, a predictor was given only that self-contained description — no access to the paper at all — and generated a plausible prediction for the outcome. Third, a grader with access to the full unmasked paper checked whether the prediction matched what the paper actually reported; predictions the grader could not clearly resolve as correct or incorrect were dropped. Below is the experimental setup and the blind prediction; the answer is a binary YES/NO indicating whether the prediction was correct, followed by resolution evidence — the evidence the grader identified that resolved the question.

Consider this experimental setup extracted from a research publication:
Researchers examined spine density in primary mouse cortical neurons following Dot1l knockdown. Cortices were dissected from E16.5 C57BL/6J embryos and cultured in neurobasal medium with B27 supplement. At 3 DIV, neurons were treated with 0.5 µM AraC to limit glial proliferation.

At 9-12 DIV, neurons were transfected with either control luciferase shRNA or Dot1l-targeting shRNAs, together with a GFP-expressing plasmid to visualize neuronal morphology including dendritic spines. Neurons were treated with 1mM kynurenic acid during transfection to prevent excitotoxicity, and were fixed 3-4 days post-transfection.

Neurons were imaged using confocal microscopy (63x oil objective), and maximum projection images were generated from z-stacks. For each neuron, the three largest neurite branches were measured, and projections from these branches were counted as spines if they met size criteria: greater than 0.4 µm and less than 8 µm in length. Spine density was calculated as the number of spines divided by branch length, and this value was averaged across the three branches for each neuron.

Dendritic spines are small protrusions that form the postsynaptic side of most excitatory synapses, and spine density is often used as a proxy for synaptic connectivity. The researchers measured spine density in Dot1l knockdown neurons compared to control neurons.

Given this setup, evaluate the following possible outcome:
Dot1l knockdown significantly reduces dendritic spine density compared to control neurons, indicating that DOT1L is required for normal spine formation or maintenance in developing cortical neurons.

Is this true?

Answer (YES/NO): NO